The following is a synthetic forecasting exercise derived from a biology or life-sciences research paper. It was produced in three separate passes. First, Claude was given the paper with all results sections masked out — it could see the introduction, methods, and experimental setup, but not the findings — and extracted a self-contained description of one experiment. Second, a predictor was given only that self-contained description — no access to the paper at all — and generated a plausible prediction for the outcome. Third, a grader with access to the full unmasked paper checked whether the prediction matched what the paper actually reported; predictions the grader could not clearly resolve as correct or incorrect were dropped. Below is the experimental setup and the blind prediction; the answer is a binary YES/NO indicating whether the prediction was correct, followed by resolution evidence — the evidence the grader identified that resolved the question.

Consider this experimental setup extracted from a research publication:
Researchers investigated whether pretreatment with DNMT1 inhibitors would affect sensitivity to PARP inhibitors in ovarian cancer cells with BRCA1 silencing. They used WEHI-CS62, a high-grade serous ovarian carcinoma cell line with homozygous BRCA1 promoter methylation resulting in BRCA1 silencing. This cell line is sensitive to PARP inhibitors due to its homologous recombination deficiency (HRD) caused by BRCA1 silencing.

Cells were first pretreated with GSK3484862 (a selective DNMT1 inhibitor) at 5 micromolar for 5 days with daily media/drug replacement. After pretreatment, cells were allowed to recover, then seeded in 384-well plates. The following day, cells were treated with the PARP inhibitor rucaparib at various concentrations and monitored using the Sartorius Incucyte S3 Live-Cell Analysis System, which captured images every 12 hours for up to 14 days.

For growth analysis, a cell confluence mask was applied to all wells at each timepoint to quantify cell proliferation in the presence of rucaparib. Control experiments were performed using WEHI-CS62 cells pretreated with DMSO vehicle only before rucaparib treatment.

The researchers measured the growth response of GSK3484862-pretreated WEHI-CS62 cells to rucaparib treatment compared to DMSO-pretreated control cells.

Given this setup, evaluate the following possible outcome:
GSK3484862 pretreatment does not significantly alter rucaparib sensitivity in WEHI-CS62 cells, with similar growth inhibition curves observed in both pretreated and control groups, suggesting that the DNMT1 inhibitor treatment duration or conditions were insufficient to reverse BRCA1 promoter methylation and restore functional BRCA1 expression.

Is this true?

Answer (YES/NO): NO